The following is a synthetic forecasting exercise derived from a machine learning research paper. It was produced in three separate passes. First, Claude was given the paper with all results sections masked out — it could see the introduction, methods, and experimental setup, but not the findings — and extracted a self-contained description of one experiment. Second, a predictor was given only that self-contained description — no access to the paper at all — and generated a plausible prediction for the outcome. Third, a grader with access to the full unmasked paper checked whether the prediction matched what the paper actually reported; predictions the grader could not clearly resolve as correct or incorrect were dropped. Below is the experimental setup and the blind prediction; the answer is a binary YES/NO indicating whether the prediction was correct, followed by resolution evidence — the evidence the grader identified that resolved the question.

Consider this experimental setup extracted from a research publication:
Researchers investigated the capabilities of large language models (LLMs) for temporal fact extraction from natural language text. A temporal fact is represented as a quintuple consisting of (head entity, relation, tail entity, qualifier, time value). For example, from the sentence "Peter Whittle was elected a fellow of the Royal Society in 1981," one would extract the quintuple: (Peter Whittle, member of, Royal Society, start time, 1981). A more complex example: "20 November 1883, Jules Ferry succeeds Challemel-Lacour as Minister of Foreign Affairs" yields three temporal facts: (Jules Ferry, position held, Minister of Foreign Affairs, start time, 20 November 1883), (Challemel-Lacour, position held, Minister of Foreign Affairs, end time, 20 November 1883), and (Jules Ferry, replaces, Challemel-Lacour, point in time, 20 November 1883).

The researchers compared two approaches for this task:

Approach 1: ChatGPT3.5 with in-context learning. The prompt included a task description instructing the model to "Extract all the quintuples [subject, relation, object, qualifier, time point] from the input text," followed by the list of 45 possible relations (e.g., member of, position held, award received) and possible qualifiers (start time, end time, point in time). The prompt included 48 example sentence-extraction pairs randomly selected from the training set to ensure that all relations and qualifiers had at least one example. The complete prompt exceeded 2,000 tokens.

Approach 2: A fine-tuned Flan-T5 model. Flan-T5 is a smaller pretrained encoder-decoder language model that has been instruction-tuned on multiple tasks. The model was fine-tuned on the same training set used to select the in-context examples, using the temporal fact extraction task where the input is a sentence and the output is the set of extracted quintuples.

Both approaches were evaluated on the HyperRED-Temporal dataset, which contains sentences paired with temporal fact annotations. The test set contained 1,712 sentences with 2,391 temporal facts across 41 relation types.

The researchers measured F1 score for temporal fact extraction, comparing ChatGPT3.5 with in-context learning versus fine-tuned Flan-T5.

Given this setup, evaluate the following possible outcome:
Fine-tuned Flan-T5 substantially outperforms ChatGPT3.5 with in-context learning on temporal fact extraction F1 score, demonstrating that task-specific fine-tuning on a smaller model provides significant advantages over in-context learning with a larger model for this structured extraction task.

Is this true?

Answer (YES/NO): YES